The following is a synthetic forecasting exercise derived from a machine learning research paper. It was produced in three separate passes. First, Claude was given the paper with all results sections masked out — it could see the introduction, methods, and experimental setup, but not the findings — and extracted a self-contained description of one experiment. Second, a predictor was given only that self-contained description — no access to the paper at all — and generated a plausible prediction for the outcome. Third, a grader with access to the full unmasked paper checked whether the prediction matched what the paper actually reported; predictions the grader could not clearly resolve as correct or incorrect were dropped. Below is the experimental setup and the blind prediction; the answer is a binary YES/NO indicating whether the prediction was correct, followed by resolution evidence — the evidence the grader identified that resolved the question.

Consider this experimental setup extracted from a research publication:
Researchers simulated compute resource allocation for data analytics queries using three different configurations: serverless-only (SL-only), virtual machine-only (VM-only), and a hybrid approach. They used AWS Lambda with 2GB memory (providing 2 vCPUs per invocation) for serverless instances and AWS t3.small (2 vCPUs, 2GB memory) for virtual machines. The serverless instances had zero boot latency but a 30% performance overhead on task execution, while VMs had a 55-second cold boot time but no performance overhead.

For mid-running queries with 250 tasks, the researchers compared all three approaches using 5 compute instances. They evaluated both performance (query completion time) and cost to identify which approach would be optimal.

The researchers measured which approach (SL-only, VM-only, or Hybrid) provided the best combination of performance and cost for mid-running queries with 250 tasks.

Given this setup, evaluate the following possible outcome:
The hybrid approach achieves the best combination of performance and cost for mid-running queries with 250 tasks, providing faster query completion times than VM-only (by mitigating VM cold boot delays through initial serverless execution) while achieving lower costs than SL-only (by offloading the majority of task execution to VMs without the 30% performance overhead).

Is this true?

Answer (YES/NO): YES